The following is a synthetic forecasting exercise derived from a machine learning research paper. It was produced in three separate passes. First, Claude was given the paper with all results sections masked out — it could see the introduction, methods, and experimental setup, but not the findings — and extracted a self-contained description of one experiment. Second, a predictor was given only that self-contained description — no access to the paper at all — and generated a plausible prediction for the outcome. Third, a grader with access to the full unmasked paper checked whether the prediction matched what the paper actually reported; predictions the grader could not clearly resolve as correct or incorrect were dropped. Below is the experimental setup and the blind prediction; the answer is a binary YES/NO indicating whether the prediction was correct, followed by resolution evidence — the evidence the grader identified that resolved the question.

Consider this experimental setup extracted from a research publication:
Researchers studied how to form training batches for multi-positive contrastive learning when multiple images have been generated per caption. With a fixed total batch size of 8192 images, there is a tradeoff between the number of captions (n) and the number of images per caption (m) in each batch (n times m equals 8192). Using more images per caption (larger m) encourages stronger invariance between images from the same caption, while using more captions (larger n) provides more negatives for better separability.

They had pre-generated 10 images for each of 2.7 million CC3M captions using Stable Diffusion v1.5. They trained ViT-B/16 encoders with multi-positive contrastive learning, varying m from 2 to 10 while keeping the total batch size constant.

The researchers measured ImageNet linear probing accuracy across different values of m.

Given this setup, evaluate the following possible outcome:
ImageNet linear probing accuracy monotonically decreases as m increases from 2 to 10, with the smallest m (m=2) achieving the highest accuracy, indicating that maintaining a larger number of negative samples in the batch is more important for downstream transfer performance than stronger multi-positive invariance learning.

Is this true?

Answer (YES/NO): NO